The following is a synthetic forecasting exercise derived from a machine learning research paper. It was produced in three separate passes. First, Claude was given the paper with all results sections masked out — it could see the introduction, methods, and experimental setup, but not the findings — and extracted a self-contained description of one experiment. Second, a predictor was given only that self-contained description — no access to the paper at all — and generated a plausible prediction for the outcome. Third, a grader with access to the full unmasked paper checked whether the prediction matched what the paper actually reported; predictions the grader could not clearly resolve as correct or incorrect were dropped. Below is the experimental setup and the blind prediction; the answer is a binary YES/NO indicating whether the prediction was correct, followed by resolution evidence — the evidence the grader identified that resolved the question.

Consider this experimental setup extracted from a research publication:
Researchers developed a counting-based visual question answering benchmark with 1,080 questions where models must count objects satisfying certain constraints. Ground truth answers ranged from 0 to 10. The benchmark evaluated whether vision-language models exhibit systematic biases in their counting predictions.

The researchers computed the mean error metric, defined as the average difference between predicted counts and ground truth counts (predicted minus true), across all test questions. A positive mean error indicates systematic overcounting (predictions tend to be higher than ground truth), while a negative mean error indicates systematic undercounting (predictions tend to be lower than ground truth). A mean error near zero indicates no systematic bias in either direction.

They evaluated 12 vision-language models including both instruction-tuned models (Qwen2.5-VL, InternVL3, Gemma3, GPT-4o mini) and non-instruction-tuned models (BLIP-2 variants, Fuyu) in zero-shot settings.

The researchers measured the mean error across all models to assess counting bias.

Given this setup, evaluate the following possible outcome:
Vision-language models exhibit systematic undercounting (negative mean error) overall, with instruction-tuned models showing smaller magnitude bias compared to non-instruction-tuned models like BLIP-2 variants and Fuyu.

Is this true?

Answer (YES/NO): YES